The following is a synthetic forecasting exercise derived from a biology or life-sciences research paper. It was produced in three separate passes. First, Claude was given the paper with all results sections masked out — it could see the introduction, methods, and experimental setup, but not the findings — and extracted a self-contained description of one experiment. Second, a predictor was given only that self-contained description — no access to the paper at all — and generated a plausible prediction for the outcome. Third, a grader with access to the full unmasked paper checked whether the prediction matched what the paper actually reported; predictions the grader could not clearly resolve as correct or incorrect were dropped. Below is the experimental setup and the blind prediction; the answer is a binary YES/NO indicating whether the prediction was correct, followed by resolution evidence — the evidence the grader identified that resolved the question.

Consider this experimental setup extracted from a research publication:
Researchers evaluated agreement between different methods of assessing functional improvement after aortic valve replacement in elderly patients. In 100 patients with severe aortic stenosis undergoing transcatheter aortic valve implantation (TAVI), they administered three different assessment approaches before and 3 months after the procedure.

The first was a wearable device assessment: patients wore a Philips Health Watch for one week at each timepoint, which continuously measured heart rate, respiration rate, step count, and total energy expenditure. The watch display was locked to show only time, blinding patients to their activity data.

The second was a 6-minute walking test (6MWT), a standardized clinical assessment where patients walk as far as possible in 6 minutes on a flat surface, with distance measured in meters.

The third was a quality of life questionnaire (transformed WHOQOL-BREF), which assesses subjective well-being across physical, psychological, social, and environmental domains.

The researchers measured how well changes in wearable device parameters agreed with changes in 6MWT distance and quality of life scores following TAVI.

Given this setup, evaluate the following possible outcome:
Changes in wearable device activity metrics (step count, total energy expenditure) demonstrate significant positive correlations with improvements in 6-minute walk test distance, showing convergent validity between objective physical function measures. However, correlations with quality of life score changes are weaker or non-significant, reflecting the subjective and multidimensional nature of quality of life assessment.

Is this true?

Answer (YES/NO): NO